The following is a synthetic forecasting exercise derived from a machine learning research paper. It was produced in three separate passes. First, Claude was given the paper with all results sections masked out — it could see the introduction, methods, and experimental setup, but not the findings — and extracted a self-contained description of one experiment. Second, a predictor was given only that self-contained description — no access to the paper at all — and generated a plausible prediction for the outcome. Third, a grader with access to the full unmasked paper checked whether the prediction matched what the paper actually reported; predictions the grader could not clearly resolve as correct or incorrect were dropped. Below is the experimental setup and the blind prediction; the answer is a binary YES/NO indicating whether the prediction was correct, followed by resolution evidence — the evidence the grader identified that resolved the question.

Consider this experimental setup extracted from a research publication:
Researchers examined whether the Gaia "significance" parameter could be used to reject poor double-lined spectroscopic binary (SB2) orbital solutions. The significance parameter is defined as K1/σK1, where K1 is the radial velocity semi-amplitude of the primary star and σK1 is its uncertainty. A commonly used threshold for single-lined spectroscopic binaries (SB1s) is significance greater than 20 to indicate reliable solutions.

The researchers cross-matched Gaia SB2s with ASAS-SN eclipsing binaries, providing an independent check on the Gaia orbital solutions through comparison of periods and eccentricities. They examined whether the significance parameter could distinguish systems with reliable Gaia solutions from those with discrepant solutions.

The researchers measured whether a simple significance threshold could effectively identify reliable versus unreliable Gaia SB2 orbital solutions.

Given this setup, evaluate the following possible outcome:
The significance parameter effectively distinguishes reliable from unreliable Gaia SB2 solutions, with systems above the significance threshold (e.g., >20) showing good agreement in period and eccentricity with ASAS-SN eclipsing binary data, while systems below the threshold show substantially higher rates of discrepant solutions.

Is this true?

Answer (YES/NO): NO